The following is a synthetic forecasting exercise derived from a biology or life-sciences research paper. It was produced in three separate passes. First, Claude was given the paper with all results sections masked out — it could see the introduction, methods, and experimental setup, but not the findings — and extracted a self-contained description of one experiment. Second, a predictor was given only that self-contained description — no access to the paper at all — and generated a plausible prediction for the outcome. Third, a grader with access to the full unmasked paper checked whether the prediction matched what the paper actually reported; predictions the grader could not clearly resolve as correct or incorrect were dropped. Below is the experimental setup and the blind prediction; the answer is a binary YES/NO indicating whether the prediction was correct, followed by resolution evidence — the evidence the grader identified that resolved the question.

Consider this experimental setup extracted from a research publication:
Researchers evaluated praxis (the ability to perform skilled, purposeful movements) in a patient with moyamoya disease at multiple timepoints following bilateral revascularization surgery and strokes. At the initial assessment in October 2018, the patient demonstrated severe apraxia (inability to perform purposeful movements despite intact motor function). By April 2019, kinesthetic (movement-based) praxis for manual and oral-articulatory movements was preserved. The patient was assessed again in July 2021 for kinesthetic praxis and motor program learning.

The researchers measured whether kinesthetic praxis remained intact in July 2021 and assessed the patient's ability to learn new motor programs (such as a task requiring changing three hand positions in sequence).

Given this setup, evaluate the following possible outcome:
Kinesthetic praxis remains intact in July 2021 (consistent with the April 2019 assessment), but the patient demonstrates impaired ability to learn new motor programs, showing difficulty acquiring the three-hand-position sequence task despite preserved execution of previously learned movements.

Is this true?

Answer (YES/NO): YES